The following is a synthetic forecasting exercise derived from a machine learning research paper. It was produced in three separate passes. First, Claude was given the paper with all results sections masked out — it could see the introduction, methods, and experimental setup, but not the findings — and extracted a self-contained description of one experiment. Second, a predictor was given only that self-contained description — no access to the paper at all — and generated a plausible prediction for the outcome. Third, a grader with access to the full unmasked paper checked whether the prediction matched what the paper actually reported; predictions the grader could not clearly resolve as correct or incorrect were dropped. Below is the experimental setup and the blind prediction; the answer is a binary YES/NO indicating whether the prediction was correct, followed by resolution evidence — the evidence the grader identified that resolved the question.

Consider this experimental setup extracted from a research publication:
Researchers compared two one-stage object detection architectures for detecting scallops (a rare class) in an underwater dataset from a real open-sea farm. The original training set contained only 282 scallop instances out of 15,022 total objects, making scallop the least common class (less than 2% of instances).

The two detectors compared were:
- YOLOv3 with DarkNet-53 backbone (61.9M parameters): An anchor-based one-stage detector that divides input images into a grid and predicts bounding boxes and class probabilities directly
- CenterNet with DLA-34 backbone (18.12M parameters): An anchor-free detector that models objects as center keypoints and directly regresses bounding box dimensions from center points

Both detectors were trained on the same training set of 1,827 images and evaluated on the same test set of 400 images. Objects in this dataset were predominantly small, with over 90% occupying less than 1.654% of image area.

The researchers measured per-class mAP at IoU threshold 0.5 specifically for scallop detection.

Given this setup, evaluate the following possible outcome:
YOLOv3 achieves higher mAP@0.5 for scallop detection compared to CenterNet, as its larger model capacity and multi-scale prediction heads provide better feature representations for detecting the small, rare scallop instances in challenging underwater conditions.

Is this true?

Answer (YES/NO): YES